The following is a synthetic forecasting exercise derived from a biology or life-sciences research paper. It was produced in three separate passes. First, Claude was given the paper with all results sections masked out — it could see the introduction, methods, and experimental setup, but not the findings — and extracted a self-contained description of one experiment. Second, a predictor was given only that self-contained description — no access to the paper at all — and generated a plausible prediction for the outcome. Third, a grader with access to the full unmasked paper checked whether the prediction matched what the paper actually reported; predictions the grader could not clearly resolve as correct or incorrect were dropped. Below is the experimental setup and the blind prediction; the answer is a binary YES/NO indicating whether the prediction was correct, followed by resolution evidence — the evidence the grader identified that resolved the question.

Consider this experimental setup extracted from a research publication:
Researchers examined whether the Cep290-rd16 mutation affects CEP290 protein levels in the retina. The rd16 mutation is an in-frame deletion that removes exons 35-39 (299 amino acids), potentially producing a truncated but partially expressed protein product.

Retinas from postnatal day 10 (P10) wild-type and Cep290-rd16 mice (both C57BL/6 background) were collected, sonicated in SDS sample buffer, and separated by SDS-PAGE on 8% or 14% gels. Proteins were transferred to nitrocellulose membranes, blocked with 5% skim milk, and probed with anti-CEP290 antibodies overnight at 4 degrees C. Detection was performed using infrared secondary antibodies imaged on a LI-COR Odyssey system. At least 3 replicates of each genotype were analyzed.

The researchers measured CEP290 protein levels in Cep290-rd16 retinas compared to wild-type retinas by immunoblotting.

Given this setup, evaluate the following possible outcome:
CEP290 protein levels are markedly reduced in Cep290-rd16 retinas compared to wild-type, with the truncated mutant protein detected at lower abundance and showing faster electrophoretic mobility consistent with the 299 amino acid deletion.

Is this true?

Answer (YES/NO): NO